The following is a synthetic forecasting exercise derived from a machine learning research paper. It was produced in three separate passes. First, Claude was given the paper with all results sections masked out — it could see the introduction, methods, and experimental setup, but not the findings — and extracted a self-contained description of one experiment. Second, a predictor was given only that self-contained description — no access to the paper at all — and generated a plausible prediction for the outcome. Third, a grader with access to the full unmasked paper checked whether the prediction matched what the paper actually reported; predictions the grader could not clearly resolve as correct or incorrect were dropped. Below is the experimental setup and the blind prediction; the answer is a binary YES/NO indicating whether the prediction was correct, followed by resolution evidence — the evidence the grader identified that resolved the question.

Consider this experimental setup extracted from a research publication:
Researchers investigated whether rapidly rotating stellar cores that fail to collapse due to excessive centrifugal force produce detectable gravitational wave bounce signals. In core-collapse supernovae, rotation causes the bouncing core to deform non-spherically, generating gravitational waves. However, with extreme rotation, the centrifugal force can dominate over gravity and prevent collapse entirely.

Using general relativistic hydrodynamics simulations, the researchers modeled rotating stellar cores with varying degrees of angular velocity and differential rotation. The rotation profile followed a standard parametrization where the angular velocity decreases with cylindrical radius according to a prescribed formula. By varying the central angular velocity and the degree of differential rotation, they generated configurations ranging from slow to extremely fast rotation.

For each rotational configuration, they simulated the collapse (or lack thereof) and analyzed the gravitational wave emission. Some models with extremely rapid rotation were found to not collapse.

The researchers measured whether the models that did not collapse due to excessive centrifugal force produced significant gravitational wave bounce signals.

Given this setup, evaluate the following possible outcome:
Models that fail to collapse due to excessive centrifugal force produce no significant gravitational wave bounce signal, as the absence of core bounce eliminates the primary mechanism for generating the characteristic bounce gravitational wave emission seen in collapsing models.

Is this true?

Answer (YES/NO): YES